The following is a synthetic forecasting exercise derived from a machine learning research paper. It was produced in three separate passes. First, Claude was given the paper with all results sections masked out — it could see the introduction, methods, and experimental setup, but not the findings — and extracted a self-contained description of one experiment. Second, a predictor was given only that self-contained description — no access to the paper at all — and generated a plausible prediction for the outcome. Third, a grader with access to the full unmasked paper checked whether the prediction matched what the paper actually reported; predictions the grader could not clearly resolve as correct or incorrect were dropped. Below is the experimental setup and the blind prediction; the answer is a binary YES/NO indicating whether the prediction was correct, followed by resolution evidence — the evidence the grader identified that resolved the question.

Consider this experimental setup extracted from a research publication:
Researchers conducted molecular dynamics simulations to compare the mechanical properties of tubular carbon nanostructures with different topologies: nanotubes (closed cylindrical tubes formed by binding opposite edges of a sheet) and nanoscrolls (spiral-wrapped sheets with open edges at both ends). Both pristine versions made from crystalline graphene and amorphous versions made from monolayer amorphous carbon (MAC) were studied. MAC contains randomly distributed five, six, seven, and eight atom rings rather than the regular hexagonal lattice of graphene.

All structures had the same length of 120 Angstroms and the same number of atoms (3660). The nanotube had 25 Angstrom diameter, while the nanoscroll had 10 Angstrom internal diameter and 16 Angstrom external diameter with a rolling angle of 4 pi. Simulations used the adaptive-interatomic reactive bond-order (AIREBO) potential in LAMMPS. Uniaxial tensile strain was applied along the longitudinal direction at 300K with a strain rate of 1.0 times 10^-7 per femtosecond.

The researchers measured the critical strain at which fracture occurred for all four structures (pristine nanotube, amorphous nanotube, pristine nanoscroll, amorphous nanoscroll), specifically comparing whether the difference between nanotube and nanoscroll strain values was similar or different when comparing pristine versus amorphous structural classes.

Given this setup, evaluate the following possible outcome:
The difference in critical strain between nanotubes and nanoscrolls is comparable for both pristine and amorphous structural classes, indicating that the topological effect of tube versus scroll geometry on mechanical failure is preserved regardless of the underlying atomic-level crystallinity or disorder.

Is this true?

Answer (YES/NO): NO